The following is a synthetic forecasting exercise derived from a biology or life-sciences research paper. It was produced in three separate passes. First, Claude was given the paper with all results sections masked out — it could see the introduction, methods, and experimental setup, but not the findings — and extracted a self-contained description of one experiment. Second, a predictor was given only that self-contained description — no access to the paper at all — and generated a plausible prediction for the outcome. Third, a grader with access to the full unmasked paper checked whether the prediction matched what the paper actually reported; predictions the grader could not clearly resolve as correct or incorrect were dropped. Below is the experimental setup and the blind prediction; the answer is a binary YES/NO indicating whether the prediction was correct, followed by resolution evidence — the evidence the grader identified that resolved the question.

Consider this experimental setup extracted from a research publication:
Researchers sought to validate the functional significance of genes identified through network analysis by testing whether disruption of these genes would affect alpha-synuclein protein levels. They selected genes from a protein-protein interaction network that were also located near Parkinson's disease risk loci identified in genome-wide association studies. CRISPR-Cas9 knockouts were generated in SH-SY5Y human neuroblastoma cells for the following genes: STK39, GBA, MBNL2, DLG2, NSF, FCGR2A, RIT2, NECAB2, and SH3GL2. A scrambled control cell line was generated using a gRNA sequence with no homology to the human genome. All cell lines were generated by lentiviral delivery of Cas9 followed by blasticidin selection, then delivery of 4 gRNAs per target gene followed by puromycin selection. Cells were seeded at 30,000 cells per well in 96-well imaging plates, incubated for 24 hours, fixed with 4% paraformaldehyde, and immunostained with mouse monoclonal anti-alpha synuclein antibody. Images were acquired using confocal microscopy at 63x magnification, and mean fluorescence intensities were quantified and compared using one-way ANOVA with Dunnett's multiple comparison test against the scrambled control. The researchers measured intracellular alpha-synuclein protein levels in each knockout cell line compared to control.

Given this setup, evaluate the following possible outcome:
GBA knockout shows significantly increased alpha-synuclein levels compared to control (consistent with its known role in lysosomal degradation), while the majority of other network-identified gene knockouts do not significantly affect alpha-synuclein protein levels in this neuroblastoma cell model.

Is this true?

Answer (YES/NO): YES